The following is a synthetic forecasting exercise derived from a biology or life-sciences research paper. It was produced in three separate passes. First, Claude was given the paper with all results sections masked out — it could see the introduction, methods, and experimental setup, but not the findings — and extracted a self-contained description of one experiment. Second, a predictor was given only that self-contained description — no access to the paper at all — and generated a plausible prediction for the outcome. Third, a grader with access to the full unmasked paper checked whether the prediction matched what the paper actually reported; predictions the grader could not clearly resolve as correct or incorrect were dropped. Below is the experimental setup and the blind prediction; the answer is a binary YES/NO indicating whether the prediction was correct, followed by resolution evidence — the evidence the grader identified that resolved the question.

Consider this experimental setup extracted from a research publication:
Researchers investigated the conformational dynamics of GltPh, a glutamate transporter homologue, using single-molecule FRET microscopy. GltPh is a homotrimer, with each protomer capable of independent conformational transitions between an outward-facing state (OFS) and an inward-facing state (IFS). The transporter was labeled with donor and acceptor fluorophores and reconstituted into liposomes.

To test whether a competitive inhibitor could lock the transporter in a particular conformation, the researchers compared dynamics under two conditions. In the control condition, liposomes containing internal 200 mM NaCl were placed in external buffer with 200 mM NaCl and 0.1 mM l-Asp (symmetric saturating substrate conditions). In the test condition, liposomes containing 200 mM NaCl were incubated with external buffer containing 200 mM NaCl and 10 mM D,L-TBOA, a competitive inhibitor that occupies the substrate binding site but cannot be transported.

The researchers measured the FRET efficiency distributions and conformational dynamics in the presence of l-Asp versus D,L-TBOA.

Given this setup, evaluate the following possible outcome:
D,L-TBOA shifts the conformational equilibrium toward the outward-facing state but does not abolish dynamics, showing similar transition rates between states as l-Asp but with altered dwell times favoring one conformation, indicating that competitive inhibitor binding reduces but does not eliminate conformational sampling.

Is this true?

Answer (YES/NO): NO